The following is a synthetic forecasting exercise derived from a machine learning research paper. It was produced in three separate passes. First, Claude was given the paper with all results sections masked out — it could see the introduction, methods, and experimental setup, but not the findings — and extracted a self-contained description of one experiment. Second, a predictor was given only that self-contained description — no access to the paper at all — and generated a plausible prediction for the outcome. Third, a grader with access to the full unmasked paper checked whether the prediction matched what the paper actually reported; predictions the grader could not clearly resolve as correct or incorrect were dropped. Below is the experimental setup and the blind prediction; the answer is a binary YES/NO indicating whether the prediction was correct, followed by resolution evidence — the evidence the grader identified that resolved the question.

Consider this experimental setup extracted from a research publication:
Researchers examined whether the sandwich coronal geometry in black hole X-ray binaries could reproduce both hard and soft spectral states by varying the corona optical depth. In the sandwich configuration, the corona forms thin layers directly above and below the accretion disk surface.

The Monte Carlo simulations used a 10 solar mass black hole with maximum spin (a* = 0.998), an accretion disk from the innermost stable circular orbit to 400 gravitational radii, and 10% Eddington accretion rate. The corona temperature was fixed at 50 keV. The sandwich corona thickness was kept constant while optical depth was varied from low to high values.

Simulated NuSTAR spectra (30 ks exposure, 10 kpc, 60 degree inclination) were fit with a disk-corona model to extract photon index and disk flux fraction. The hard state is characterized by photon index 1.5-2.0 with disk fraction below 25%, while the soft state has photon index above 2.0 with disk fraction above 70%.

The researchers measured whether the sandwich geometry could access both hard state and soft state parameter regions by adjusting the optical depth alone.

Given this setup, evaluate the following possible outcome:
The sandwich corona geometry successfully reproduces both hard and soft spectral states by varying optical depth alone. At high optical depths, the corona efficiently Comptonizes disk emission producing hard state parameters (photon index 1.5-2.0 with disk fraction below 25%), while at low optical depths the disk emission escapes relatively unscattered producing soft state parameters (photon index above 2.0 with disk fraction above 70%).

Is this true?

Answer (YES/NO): NO